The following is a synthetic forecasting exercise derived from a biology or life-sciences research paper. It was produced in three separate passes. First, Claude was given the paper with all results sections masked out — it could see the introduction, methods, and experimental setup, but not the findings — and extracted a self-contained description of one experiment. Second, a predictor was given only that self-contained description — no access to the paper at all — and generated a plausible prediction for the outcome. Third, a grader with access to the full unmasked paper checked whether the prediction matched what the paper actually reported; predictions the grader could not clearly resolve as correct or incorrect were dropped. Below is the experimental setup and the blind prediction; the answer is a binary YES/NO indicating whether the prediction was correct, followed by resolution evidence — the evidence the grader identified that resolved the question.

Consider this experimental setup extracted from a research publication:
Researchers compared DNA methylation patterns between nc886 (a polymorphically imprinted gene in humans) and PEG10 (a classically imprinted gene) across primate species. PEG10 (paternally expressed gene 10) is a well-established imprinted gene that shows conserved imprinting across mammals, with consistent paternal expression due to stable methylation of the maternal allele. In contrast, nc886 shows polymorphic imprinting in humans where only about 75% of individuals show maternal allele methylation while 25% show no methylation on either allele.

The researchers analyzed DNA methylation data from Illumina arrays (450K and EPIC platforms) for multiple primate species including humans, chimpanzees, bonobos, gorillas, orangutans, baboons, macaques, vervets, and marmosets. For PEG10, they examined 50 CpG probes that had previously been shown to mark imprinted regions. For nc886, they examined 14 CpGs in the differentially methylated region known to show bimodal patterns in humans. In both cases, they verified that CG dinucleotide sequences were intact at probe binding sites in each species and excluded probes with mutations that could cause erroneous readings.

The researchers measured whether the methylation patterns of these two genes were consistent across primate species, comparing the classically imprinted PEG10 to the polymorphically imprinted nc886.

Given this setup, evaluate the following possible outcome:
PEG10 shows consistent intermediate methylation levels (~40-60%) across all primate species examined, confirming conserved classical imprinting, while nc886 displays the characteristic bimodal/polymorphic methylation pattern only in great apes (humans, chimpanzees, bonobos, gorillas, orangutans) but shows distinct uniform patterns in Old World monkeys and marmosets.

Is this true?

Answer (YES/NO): NO